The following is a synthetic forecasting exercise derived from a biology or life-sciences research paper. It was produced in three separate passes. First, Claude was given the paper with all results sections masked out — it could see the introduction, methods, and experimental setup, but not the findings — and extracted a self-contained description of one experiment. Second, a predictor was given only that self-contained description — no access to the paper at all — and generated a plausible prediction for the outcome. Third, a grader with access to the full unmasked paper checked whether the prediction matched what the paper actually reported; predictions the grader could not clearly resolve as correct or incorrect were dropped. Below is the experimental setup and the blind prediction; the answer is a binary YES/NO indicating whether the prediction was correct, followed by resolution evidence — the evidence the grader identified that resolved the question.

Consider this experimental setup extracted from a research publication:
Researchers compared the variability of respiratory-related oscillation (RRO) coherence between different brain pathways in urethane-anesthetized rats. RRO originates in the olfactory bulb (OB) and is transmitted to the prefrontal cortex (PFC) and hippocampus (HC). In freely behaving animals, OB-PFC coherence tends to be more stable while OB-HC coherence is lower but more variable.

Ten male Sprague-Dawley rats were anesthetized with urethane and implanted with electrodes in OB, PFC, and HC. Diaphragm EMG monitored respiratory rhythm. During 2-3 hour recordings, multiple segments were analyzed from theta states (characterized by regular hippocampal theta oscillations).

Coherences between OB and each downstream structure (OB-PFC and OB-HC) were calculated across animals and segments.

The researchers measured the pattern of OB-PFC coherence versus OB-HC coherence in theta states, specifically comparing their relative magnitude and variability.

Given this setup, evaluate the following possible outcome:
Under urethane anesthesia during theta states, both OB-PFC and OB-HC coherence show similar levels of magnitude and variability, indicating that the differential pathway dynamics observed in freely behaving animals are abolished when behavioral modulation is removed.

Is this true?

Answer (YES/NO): NO